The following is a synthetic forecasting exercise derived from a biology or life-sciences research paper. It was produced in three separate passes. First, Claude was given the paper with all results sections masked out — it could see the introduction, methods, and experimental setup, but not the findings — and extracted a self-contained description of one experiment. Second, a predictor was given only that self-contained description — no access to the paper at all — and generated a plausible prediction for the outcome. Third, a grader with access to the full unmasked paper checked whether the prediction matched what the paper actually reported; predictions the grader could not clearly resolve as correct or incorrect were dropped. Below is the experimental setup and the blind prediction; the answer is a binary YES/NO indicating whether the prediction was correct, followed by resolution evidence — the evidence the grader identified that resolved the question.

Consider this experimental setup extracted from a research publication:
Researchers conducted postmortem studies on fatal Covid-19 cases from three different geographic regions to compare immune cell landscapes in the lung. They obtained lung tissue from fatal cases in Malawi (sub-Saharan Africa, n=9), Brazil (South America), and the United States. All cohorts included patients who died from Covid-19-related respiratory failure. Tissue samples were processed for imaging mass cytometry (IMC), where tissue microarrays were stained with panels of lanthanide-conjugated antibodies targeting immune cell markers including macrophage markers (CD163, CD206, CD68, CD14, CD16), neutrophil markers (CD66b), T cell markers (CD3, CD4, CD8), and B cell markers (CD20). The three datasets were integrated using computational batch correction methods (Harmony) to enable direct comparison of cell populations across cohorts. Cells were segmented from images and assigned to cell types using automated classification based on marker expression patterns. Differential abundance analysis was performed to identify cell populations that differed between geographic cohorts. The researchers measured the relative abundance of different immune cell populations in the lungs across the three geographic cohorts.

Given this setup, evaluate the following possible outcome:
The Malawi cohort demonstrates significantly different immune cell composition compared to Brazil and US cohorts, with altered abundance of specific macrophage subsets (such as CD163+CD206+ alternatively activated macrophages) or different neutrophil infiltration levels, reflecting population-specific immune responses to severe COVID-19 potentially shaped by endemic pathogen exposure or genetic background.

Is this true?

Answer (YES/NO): YES